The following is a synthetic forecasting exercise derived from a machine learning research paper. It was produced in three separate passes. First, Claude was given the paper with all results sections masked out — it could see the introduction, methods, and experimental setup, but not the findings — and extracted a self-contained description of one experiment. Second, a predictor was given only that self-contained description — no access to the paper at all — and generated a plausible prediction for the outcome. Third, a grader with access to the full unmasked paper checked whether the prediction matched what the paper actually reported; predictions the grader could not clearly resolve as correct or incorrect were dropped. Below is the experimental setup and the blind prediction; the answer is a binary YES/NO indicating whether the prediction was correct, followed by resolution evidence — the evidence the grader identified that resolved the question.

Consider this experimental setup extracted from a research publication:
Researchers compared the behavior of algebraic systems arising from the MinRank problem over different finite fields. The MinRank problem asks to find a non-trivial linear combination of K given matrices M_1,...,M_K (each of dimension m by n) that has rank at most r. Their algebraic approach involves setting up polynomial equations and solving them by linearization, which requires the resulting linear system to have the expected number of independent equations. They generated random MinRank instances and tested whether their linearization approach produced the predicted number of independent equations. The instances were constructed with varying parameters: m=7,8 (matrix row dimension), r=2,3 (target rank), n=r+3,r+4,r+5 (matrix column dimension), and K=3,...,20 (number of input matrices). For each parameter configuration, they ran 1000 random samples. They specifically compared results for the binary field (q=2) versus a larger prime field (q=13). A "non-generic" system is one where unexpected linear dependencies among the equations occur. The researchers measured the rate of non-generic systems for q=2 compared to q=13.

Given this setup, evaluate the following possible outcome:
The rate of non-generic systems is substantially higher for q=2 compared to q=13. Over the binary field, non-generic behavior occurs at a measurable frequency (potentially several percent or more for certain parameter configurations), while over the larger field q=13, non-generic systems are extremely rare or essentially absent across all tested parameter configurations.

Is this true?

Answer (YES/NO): YES